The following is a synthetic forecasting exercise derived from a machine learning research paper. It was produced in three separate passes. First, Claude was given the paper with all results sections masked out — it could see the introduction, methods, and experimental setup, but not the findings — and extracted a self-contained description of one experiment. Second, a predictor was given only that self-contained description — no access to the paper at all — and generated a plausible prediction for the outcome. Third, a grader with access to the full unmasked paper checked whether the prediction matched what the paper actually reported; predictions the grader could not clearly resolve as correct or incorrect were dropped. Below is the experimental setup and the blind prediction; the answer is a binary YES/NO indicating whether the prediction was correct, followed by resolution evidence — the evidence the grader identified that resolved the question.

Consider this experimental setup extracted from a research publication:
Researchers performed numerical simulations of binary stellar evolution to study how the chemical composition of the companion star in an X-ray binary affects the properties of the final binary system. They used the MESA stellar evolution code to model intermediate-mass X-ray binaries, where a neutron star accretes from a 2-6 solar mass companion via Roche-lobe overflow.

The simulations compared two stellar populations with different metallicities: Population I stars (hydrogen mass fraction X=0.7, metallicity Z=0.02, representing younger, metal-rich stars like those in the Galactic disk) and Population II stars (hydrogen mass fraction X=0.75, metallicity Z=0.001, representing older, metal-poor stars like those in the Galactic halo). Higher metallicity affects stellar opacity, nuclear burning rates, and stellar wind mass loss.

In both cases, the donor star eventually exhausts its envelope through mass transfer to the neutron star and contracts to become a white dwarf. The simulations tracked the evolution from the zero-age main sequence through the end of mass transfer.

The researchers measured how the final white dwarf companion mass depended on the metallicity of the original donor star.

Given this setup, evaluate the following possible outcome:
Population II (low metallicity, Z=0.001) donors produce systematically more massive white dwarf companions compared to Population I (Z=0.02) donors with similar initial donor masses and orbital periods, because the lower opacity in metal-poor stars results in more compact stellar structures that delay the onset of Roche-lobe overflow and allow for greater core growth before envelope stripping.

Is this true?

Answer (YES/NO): NO